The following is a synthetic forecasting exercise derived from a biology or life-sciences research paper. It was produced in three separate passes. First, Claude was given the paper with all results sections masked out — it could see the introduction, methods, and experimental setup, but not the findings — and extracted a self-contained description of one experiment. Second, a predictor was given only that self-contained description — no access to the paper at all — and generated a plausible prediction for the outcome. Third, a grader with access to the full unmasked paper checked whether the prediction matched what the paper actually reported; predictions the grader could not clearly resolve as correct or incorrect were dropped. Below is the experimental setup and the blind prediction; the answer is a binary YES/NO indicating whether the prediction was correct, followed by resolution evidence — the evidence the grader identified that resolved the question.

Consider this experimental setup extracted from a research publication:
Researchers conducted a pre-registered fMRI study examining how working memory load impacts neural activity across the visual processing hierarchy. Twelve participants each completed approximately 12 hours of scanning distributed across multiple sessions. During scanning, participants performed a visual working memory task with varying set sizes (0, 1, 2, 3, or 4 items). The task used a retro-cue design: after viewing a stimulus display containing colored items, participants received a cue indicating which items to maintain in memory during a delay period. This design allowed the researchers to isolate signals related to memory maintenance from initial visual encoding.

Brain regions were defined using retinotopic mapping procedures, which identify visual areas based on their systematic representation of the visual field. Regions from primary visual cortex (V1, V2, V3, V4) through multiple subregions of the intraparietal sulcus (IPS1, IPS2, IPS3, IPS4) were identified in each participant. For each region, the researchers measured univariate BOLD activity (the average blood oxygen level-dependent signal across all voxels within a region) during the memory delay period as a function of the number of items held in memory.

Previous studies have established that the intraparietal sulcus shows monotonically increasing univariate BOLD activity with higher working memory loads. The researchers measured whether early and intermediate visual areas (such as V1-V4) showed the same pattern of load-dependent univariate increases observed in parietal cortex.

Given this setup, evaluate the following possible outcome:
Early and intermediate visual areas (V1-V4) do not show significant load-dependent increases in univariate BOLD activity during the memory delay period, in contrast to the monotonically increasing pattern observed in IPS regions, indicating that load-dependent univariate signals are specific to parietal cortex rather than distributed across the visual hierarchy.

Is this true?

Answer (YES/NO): NO